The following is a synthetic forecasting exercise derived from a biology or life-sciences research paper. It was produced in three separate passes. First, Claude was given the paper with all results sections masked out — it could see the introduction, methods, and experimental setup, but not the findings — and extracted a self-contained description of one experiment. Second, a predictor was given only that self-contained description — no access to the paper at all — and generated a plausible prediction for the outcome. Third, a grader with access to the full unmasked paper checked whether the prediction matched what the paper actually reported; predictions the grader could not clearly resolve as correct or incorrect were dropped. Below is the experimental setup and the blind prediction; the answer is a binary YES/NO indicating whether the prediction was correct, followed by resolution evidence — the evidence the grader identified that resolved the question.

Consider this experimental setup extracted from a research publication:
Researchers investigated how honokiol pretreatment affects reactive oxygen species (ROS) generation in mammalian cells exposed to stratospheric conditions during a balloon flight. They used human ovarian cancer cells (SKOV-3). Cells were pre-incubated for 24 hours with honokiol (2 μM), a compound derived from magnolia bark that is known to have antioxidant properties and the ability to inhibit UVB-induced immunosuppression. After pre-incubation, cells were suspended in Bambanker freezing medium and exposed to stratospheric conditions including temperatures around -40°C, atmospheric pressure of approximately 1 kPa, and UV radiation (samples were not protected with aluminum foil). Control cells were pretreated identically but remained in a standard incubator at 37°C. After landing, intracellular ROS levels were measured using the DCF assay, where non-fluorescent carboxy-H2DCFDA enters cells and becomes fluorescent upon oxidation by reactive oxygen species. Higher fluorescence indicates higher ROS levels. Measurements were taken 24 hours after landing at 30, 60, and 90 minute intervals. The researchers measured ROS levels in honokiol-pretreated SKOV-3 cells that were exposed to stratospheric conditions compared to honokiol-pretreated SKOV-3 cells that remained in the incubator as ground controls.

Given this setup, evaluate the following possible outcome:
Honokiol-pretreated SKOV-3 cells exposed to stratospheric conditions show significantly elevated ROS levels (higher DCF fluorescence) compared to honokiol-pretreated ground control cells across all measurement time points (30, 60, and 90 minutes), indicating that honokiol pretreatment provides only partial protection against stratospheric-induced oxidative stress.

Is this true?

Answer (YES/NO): NO